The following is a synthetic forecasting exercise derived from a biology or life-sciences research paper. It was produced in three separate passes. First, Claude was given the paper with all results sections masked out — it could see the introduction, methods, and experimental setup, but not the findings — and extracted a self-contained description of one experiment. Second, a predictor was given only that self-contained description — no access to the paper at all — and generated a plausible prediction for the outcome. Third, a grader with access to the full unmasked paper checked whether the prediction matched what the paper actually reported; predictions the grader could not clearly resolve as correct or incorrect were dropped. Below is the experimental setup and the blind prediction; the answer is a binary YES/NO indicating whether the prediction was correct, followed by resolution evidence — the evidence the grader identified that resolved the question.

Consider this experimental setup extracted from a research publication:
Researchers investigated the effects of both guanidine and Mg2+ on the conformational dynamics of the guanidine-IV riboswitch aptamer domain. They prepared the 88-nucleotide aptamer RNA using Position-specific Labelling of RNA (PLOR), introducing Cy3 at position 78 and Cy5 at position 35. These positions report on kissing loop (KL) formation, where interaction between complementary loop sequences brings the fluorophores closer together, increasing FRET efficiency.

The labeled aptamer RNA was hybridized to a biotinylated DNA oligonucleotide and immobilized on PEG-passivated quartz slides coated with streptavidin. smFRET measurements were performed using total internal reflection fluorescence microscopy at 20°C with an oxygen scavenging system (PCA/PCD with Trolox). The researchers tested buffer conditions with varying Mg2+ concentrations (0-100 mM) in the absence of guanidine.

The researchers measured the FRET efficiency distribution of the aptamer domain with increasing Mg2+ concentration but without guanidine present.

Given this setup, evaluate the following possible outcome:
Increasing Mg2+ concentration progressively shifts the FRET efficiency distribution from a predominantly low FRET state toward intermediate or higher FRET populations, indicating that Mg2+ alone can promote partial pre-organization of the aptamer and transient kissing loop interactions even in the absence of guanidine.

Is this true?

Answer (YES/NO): YES